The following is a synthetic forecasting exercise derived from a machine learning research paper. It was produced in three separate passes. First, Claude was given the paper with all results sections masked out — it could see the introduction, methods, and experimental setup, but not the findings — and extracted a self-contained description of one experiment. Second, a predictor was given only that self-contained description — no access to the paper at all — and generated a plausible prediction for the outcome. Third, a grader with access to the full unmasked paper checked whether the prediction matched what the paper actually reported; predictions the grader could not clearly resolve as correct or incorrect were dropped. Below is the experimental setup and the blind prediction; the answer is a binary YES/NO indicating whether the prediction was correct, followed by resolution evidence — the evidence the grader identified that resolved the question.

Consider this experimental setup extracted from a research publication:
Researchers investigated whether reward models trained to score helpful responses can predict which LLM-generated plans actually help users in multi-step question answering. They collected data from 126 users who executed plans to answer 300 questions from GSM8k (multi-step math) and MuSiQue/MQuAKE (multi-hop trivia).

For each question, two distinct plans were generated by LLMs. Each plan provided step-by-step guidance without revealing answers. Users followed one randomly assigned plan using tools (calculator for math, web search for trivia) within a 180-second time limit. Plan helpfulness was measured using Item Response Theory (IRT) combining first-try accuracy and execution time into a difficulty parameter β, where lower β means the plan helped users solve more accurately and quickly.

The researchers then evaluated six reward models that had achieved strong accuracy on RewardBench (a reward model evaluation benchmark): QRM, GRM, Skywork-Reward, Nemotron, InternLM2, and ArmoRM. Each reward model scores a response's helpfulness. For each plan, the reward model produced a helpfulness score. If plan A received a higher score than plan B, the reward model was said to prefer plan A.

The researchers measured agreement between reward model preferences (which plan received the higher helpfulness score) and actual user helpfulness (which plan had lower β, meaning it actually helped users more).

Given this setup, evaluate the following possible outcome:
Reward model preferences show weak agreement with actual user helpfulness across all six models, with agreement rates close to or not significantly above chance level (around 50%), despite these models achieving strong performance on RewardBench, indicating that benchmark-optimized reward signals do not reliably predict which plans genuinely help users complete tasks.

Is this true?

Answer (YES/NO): YES